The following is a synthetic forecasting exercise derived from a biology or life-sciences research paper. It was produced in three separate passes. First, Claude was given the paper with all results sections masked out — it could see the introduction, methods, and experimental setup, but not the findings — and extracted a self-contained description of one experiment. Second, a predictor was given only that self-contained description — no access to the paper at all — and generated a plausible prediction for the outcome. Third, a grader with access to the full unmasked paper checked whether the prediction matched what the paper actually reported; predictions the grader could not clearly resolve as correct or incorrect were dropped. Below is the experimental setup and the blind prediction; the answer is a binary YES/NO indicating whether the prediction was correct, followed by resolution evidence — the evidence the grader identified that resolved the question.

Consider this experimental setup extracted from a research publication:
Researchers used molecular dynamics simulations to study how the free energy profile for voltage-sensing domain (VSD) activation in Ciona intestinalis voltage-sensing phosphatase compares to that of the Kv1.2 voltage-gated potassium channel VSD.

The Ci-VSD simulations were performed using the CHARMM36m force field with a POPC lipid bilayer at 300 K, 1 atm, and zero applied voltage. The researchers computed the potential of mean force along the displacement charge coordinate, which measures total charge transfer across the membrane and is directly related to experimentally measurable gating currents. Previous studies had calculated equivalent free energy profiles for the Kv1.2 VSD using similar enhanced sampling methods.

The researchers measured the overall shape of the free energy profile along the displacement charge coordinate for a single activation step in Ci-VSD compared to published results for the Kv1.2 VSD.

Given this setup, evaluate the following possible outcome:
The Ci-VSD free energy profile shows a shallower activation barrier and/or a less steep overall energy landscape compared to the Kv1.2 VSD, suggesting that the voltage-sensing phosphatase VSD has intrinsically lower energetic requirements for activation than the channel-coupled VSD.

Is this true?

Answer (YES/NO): YES